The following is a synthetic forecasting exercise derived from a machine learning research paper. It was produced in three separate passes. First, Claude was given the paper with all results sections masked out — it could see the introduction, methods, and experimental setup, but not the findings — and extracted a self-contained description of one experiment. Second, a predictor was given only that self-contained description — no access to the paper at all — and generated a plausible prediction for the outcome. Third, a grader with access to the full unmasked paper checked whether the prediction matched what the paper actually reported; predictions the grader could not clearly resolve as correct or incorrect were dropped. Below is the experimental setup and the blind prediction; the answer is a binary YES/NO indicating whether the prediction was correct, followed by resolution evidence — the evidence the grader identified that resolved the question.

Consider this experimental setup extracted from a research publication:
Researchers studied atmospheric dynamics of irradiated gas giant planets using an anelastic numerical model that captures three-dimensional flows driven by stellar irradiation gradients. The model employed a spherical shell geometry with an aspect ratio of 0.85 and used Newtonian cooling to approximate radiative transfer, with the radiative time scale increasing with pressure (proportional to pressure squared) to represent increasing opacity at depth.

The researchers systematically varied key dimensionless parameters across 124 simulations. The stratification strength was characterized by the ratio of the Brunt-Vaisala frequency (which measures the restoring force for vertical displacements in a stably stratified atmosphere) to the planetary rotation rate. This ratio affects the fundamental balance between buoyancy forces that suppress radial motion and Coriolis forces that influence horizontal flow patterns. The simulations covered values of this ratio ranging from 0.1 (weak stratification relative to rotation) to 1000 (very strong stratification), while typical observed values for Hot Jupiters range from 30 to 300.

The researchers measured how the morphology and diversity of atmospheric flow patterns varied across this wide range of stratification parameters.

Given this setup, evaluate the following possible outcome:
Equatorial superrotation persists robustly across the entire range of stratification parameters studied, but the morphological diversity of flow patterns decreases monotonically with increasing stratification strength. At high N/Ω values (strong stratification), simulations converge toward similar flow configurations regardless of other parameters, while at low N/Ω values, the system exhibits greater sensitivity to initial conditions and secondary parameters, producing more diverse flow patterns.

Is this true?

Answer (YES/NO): NO